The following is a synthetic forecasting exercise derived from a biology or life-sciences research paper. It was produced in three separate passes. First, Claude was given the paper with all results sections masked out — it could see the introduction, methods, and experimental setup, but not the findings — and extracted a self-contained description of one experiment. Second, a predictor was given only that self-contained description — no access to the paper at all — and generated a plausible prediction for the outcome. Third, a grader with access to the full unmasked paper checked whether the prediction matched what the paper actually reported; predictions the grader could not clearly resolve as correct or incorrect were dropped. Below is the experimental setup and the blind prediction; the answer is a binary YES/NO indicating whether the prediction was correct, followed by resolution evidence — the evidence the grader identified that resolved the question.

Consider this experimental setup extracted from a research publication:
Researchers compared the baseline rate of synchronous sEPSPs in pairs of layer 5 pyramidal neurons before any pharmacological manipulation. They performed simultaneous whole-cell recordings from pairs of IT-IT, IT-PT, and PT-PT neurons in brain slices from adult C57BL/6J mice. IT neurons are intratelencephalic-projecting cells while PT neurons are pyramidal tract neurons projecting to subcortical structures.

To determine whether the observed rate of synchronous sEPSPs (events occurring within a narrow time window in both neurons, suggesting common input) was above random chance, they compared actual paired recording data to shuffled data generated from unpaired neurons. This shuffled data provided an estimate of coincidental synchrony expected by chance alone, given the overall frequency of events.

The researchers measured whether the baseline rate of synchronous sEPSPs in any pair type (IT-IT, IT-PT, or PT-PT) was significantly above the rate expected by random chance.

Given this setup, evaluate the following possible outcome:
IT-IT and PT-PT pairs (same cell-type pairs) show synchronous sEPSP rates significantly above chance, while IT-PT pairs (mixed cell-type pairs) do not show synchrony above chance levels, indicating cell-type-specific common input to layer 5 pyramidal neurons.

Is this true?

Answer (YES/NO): NO